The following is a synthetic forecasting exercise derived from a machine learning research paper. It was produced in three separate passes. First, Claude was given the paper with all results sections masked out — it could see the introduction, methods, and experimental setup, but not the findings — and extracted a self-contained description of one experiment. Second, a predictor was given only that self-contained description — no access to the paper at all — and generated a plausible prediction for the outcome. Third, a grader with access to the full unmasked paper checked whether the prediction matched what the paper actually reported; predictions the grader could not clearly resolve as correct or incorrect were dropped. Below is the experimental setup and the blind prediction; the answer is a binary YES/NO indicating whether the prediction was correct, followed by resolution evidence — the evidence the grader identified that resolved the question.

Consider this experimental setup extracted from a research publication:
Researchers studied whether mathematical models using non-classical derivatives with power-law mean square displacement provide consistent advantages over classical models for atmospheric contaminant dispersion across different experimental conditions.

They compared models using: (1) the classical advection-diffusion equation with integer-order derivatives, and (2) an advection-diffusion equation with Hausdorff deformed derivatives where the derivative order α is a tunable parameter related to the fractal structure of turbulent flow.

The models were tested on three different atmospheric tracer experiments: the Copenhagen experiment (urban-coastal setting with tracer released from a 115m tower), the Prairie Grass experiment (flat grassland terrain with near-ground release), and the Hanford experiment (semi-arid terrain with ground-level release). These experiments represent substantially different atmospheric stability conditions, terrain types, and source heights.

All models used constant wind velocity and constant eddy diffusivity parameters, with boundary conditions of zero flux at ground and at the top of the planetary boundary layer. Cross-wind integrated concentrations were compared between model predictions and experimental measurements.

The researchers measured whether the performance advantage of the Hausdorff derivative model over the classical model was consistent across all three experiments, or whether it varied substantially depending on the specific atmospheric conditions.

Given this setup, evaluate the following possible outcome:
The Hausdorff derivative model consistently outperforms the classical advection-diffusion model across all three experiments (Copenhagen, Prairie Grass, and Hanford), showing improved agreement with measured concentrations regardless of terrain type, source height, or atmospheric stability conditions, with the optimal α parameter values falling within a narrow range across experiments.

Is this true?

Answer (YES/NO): NO